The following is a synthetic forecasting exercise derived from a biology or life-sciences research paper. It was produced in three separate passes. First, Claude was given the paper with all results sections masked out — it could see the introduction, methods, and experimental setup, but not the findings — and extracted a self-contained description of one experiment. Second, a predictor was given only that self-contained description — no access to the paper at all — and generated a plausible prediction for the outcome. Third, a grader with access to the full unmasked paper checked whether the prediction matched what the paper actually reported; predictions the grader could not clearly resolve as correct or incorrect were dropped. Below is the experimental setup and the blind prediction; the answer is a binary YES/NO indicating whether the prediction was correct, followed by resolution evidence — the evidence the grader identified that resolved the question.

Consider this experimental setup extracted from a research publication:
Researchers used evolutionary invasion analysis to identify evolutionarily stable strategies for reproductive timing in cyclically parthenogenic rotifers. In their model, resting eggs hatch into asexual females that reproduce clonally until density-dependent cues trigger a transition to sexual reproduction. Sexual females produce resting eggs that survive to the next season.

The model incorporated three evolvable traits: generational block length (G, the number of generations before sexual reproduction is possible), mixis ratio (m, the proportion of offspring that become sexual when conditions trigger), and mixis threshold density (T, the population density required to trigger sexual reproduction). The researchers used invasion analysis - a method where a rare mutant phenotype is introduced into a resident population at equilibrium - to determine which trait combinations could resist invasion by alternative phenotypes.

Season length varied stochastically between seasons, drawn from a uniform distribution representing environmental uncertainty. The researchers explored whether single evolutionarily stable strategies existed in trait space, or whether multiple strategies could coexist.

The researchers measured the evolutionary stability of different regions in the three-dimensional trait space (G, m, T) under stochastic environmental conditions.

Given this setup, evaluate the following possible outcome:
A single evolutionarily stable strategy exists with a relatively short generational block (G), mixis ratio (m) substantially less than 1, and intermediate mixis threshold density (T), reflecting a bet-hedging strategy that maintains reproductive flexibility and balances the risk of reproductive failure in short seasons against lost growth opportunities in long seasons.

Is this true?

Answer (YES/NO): NO